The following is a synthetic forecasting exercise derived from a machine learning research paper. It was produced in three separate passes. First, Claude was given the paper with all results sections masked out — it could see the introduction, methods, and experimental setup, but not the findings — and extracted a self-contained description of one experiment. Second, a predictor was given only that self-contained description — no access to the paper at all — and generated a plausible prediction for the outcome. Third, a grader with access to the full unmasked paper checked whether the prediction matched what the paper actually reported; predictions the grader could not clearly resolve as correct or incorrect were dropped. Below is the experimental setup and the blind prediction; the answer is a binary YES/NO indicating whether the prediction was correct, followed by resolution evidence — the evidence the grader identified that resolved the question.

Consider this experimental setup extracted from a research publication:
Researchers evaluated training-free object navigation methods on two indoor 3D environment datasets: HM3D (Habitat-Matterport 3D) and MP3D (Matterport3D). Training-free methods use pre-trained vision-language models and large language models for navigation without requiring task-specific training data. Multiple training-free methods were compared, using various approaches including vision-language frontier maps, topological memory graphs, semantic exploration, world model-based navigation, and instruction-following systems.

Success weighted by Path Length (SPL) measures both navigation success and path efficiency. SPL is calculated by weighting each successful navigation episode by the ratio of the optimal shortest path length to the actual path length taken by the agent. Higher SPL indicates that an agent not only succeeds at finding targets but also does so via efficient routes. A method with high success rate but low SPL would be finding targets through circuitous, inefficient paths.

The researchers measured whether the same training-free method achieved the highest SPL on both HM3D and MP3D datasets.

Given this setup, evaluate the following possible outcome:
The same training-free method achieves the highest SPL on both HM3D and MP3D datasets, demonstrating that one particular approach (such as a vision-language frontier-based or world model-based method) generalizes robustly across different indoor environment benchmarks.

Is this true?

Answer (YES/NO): NO